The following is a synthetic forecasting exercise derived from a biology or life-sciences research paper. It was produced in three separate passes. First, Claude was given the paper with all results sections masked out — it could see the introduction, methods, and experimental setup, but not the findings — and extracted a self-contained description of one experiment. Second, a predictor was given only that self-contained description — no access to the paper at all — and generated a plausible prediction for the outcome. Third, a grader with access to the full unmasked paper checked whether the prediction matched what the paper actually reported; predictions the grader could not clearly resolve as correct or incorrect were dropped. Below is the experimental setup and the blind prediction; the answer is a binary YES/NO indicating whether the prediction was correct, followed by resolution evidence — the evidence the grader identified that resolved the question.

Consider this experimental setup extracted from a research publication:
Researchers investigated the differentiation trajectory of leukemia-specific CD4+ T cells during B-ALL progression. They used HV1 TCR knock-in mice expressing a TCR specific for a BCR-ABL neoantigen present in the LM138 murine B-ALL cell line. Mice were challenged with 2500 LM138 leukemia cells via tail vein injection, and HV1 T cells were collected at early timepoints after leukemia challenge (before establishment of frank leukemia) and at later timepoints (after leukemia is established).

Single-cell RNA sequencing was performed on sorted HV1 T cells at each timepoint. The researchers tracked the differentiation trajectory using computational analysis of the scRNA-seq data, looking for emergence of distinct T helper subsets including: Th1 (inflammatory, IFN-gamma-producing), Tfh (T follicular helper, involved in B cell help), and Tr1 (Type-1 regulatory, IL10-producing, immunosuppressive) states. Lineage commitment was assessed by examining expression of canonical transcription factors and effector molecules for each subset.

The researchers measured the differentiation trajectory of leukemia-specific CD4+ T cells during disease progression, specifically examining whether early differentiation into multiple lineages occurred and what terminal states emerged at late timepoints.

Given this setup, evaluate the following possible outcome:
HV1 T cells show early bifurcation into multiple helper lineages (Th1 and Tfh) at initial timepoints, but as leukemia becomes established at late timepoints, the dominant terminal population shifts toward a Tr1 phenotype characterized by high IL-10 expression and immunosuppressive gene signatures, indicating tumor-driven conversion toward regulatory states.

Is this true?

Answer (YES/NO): YES